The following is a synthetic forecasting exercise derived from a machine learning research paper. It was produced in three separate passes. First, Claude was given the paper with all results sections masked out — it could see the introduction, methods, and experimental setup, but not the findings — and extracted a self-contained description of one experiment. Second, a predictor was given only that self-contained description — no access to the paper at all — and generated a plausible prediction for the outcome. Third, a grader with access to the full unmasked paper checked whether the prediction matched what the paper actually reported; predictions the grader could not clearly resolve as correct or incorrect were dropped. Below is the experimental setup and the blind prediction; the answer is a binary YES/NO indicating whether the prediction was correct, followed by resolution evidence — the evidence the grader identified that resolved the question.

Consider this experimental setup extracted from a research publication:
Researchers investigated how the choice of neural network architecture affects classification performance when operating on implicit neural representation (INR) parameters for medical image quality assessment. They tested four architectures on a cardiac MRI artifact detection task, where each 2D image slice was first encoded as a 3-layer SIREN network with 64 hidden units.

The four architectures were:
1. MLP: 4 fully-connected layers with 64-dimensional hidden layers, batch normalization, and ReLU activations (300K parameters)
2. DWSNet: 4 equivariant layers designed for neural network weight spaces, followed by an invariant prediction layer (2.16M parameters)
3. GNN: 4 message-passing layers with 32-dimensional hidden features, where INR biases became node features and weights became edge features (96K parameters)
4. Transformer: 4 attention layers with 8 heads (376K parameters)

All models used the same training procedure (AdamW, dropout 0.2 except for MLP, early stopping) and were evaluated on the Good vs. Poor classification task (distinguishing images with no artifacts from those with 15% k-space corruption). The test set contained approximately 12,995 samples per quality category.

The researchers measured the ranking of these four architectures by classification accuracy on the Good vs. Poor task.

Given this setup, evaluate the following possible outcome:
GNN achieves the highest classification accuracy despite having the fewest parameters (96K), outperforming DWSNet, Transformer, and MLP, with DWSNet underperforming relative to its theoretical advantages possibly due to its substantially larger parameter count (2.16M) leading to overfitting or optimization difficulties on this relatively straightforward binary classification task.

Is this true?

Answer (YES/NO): NO